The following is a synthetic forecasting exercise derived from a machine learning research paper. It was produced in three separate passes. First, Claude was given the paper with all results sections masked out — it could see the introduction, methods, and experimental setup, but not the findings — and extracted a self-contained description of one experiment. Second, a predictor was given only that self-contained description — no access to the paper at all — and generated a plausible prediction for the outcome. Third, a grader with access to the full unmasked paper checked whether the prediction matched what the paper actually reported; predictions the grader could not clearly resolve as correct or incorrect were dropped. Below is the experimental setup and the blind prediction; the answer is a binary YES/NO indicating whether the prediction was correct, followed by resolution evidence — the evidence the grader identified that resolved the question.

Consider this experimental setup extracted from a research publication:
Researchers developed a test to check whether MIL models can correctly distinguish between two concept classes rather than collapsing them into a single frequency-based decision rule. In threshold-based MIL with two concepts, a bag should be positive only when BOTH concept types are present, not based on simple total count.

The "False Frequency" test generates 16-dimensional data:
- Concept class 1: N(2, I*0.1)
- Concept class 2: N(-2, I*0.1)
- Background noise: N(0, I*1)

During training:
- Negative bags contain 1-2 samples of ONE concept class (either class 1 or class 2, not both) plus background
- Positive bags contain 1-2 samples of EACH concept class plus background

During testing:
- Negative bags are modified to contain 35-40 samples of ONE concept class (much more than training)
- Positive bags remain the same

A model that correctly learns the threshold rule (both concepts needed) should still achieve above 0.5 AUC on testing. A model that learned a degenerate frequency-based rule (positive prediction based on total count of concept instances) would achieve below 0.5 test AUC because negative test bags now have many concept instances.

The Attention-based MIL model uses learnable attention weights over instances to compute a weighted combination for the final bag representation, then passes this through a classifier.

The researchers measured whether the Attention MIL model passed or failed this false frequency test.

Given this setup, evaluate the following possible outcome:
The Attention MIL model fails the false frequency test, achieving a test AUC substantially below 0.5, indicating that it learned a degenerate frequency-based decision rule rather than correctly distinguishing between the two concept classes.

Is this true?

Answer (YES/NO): NO